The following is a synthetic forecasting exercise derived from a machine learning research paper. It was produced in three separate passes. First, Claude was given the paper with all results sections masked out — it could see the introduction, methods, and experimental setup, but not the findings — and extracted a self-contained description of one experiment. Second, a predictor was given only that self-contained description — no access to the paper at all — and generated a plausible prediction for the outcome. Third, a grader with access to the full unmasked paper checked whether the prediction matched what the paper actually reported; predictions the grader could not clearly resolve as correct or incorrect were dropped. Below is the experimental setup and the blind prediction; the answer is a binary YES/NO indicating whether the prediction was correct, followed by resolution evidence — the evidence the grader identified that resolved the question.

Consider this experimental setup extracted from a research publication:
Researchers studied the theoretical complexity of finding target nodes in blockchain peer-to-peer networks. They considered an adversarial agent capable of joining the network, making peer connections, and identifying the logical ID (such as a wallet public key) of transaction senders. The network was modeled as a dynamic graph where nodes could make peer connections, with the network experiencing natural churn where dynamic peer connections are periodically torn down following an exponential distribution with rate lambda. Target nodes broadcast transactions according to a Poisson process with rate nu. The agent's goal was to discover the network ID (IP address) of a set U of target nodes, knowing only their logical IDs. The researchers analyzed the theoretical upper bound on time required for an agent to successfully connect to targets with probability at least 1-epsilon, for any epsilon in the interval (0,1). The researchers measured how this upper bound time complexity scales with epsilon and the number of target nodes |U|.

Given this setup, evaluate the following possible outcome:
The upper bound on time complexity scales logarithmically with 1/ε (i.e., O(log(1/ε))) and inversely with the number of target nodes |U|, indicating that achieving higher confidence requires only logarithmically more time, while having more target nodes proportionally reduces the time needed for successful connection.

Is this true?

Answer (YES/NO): NO